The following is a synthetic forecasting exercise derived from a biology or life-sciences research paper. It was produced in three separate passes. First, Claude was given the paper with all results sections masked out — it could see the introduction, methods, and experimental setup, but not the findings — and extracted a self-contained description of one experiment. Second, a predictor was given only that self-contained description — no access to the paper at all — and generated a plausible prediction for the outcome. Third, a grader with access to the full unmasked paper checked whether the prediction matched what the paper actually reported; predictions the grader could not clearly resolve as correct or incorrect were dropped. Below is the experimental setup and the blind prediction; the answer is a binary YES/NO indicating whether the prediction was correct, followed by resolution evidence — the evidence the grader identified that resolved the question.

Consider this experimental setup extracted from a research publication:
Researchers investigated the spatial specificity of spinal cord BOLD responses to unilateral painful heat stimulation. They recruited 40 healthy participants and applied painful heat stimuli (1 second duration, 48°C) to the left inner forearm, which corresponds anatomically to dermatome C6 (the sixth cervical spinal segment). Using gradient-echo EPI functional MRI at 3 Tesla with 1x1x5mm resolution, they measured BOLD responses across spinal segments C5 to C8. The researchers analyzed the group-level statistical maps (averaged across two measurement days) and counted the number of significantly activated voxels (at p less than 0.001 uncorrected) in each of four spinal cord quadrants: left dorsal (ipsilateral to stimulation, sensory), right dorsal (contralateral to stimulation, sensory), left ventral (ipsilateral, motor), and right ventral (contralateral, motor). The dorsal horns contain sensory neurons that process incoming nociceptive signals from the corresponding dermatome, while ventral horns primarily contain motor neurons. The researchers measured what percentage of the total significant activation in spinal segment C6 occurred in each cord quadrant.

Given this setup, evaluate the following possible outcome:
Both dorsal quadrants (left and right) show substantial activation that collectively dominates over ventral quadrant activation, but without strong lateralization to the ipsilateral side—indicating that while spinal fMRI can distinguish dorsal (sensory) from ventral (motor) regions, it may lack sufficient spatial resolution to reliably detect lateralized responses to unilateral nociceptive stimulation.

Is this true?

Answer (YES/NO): NO